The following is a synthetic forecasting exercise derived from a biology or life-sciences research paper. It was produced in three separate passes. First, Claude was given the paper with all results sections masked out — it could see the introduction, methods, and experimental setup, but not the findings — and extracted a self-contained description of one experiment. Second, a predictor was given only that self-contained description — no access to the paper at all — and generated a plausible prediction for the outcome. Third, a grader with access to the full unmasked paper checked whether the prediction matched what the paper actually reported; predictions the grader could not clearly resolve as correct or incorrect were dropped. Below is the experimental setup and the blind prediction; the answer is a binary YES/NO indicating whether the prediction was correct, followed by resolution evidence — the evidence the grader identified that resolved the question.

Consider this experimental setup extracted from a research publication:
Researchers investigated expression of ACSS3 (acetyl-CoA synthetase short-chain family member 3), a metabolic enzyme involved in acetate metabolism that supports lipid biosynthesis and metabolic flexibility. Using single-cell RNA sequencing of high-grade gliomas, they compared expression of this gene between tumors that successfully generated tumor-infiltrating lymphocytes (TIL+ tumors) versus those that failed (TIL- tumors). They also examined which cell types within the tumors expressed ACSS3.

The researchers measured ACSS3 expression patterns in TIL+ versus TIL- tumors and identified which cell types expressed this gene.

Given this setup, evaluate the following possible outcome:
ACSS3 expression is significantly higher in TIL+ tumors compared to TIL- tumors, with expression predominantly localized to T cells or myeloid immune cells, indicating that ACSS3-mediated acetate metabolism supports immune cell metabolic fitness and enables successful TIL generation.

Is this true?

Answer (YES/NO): NO